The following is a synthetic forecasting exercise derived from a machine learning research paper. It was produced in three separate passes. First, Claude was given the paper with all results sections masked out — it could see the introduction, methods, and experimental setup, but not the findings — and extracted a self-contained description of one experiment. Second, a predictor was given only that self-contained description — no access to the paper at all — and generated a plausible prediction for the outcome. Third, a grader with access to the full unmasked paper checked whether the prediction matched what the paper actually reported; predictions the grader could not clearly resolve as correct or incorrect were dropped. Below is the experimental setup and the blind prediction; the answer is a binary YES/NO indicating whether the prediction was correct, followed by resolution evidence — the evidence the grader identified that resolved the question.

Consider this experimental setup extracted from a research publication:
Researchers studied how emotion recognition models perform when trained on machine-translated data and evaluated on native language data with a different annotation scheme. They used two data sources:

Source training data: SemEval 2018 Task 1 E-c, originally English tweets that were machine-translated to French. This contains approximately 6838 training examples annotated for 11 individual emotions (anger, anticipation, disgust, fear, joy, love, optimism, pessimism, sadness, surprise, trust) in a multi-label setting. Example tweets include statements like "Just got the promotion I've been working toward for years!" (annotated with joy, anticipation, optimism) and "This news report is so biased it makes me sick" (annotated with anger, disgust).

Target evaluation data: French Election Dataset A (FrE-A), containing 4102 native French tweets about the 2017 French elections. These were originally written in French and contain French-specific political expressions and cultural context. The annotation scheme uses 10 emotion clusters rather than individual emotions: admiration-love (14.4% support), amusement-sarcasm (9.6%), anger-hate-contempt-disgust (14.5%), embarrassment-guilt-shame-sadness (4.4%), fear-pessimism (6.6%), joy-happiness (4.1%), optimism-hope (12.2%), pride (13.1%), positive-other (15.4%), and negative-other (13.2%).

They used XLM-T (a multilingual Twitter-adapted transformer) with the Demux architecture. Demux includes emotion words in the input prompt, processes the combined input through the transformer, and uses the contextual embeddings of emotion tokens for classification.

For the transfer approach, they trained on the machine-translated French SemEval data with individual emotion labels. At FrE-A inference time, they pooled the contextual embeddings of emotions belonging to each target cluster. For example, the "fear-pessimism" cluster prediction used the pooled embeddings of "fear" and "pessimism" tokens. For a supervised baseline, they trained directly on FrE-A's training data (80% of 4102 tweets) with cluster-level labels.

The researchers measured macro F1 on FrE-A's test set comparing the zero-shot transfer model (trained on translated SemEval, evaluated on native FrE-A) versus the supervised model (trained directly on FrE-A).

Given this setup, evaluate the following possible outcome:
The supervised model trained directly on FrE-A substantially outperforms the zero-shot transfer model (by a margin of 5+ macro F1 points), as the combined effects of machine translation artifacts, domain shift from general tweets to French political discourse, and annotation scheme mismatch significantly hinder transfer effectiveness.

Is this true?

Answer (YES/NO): YES